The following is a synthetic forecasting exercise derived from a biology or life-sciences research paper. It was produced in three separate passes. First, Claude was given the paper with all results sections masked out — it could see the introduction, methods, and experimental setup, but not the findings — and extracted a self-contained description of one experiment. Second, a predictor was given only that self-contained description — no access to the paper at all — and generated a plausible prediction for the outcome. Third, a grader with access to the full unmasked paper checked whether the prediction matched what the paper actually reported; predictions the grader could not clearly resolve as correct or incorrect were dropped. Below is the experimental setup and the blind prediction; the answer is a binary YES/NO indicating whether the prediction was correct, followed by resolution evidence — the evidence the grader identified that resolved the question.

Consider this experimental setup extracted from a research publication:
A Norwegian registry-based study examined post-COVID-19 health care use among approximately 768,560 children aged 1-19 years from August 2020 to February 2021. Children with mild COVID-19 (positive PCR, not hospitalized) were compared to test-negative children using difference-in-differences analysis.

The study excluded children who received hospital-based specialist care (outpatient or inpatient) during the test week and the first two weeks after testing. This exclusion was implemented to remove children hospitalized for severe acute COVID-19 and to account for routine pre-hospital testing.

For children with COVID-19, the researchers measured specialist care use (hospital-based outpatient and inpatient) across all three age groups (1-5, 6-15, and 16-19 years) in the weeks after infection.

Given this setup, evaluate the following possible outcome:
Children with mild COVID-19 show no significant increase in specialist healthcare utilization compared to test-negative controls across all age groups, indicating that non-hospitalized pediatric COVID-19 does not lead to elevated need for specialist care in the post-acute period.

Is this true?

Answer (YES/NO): YES